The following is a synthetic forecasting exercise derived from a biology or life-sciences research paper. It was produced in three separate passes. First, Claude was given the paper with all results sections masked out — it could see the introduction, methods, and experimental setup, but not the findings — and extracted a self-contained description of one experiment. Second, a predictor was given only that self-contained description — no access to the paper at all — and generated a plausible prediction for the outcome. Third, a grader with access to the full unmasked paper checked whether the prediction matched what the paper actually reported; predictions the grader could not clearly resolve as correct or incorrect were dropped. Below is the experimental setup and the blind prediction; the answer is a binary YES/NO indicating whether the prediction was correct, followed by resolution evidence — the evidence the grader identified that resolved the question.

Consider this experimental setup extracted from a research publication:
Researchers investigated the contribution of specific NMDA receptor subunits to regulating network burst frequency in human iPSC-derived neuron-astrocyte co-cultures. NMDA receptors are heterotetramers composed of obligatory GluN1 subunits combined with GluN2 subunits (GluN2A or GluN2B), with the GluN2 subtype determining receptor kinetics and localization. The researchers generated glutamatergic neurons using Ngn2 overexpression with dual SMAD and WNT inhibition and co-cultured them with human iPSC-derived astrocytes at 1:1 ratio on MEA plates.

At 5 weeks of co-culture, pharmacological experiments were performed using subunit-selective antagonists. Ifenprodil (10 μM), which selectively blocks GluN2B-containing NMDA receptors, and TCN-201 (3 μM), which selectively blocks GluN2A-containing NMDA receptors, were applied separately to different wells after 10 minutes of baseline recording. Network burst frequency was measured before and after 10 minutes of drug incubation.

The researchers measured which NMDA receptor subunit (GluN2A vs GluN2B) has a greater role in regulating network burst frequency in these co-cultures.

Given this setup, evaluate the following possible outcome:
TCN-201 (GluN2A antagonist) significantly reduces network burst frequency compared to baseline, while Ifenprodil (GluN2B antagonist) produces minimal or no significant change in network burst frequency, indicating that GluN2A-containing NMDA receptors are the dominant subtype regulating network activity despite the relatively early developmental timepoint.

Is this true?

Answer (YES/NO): NO